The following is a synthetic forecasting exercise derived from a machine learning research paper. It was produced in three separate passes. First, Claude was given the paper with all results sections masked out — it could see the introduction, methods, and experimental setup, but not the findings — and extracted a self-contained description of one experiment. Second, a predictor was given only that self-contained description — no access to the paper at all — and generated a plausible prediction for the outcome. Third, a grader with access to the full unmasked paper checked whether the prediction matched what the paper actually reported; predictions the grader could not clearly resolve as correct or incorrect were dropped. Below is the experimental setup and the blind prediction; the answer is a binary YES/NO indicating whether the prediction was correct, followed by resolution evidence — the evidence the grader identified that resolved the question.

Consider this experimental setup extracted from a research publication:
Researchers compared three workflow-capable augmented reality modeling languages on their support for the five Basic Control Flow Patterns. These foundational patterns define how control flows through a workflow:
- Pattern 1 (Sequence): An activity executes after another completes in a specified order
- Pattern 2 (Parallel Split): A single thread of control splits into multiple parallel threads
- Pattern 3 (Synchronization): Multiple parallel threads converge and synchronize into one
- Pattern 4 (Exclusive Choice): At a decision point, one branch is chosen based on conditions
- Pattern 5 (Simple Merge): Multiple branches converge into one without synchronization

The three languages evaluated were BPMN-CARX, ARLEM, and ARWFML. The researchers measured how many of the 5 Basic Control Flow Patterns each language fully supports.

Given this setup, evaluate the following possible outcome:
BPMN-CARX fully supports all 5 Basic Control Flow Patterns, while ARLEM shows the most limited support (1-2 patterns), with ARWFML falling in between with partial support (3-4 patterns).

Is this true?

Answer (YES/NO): NO